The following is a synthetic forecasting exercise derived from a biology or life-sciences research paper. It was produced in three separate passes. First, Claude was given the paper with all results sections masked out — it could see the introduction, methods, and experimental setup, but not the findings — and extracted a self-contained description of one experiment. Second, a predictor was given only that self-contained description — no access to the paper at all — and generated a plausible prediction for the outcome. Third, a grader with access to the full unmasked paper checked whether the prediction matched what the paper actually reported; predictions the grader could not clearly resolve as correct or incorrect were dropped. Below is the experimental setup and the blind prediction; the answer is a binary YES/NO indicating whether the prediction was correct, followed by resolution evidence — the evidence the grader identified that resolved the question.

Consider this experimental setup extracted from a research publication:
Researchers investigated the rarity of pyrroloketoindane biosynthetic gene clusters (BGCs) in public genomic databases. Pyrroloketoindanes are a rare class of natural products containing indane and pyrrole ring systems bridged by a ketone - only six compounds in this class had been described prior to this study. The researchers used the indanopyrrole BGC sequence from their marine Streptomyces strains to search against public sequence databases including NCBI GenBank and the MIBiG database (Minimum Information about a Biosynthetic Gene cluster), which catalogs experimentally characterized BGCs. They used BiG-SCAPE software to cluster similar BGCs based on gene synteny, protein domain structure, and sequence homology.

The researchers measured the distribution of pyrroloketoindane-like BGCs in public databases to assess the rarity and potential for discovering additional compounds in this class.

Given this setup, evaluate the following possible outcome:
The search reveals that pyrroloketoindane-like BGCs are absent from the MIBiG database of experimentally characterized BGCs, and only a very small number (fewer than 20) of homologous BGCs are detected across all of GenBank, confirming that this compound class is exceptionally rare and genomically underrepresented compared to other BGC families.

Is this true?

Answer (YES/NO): NO